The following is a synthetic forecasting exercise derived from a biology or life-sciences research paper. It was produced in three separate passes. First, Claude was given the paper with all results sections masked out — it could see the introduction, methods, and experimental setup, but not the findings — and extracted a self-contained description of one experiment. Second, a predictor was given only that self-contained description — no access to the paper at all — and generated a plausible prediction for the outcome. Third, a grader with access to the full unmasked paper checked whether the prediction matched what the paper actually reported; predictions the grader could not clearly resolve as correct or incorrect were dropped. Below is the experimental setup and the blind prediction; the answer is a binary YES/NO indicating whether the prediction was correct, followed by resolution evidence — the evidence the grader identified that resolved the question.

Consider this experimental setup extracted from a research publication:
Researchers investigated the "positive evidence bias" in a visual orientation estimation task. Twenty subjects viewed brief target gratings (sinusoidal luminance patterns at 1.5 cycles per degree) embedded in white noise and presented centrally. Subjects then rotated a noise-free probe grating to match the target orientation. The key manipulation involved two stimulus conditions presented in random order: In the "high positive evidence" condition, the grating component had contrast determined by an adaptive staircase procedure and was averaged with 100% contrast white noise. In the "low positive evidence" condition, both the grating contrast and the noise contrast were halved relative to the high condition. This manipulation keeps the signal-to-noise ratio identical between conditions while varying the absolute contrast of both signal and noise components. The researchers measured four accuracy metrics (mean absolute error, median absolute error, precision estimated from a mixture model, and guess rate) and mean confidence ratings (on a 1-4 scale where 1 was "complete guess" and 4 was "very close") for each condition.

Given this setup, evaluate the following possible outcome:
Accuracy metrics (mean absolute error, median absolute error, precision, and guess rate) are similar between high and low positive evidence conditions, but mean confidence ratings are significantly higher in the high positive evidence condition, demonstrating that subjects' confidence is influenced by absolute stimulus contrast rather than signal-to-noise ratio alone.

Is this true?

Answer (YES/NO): YES